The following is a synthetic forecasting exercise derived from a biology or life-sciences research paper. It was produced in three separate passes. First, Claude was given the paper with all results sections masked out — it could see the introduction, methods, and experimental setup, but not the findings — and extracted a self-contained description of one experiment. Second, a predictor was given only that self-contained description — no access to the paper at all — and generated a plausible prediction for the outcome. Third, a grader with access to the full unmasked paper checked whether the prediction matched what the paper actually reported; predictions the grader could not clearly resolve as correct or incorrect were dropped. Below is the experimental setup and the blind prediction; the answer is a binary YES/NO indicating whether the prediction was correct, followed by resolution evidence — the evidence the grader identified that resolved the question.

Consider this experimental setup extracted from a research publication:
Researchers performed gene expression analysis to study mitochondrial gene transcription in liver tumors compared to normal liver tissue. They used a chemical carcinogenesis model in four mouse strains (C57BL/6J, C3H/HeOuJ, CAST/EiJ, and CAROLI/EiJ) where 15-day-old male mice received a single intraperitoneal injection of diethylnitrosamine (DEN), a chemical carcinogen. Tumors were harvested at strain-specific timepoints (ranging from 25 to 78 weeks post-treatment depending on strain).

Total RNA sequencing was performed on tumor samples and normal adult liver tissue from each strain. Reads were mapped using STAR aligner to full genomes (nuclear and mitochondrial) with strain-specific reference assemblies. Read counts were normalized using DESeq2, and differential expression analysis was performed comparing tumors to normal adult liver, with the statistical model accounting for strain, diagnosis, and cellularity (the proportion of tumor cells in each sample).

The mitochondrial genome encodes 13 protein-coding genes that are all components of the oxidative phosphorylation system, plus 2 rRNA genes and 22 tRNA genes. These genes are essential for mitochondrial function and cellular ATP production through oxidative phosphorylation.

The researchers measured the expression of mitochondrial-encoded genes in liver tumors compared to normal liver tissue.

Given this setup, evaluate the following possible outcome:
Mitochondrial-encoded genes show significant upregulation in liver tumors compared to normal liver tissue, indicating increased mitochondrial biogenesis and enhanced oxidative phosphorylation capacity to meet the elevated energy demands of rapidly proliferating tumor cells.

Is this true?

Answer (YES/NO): NO